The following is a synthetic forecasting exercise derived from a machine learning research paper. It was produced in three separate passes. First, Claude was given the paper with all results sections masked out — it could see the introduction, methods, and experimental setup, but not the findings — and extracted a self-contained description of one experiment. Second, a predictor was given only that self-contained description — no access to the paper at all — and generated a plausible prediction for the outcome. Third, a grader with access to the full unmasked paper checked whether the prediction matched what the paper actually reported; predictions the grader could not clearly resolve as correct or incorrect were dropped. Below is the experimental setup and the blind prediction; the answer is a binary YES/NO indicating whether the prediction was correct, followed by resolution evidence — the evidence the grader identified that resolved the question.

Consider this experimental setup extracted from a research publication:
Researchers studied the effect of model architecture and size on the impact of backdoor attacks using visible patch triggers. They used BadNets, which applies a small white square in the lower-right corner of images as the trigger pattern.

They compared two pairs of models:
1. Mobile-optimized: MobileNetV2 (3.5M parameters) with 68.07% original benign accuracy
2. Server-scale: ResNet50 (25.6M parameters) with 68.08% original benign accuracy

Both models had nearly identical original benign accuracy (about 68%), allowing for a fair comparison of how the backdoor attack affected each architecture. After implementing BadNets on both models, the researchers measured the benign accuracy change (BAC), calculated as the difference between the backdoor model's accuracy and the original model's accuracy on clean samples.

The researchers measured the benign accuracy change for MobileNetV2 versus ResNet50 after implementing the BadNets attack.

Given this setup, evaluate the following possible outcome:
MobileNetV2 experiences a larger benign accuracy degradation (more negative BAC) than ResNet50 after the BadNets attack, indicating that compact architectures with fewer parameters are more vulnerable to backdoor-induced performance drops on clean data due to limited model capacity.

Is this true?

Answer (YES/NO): YES